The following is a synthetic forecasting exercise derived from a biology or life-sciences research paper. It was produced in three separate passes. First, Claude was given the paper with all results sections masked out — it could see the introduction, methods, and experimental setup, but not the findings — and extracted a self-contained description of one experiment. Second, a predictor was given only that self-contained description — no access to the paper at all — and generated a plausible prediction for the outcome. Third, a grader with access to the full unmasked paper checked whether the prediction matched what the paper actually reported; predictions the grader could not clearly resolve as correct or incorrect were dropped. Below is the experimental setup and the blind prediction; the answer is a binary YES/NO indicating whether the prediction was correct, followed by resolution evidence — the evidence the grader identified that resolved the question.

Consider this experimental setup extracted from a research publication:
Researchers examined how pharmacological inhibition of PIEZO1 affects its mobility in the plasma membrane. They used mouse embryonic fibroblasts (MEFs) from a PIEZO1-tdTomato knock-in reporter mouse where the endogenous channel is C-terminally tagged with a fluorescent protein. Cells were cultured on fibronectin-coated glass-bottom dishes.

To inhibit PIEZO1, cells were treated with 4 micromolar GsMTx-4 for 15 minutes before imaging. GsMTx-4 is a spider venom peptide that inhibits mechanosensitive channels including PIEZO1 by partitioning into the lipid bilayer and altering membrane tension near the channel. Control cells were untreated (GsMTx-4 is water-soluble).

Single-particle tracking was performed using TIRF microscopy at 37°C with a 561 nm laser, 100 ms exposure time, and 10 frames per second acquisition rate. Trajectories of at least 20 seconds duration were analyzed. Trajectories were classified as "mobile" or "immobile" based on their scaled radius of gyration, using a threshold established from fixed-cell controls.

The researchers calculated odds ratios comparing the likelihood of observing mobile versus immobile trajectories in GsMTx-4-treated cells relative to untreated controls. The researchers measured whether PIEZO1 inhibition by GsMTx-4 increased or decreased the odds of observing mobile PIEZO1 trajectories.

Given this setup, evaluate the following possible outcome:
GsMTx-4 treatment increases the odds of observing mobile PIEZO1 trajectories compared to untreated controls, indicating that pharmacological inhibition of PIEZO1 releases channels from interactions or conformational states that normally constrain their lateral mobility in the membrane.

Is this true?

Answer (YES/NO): NO